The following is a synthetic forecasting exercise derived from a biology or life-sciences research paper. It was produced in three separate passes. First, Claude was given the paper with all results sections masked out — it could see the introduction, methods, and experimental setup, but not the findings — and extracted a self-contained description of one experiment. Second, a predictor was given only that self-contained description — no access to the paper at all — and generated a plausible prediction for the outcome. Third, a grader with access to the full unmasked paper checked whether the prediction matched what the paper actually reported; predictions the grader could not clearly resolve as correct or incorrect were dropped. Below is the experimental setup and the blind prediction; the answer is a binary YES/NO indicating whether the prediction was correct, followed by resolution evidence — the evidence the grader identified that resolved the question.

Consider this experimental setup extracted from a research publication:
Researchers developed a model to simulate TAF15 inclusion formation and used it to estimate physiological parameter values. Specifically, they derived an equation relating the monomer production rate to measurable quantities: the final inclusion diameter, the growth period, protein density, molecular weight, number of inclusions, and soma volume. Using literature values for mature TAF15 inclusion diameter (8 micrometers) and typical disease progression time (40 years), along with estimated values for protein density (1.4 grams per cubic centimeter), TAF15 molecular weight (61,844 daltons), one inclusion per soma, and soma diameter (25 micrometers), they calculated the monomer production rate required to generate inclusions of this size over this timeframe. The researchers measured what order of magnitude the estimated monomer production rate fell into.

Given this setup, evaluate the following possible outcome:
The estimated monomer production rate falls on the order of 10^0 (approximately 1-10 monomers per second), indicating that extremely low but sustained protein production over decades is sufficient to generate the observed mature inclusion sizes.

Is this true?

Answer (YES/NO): NO